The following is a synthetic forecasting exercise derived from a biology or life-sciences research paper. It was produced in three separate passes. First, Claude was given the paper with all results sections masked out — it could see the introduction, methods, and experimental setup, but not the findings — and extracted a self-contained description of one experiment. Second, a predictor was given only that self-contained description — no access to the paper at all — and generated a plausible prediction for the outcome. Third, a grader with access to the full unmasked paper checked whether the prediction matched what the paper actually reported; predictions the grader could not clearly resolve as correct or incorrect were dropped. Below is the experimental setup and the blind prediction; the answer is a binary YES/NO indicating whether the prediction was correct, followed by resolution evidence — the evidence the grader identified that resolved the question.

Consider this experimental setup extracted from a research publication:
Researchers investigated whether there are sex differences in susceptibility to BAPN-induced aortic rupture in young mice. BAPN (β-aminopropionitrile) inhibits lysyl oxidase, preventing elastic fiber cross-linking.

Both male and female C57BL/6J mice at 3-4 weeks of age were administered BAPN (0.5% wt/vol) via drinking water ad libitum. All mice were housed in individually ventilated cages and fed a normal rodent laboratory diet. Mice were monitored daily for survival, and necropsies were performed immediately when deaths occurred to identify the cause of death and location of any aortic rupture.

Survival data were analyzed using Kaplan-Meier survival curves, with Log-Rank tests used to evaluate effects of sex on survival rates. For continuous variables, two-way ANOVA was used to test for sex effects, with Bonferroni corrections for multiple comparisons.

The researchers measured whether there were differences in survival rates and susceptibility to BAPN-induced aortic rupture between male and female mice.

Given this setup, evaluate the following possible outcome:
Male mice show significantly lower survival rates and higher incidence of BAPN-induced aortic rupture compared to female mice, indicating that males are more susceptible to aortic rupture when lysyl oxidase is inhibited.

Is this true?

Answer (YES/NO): NO